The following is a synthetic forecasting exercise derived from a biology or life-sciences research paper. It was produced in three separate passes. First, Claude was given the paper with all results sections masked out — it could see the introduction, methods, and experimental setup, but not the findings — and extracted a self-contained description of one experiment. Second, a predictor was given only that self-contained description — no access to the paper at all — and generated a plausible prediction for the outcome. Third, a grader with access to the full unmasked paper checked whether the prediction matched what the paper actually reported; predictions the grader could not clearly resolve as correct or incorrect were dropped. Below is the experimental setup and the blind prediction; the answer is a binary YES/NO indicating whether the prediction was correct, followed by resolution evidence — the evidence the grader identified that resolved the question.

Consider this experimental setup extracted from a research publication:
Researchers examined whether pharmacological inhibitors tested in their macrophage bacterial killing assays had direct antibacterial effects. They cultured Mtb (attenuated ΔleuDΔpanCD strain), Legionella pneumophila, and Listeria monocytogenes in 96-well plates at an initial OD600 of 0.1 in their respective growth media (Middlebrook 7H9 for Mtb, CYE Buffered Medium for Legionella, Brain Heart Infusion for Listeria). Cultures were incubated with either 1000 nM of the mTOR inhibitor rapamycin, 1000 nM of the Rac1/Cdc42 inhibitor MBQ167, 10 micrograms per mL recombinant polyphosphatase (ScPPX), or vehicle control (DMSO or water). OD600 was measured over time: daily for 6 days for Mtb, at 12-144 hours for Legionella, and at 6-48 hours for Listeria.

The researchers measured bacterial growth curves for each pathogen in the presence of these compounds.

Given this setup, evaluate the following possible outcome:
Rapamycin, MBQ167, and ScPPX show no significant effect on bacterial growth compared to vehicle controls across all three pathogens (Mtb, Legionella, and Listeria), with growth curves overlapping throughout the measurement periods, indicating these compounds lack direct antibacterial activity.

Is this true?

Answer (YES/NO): YES